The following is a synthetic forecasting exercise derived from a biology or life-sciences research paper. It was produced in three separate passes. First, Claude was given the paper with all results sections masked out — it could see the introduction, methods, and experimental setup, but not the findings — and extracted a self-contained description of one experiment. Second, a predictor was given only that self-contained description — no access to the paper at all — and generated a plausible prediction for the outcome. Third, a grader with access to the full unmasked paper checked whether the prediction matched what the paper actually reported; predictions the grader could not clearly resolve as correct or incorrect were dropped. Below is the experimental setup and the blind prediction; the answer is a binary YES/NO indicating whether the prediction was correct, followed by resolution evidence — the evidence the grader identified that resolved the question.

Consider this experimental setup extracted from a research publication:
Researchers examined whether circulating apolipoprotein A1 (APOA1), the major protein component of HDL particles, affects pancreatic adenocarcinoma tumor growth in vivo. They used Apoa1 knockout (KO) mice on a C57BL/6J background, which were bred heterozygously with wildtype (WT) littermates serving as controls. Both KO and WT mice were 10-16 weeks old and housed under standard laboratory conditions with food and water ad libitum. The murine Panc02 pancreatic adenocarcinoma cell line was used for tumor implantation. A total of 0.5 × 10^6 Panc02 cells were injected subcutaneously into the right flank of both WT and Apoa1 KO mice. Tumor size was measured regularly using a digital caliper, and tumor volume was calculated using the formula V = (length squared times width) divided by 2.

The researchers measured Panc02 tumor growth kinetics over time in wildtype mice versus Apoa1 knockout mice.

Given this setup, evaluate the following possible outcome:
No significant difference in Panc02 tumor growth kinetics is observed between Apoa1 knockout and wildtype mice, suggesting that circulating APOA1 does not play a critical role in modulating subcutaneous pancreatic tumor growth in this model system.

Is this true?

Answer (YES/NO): YES